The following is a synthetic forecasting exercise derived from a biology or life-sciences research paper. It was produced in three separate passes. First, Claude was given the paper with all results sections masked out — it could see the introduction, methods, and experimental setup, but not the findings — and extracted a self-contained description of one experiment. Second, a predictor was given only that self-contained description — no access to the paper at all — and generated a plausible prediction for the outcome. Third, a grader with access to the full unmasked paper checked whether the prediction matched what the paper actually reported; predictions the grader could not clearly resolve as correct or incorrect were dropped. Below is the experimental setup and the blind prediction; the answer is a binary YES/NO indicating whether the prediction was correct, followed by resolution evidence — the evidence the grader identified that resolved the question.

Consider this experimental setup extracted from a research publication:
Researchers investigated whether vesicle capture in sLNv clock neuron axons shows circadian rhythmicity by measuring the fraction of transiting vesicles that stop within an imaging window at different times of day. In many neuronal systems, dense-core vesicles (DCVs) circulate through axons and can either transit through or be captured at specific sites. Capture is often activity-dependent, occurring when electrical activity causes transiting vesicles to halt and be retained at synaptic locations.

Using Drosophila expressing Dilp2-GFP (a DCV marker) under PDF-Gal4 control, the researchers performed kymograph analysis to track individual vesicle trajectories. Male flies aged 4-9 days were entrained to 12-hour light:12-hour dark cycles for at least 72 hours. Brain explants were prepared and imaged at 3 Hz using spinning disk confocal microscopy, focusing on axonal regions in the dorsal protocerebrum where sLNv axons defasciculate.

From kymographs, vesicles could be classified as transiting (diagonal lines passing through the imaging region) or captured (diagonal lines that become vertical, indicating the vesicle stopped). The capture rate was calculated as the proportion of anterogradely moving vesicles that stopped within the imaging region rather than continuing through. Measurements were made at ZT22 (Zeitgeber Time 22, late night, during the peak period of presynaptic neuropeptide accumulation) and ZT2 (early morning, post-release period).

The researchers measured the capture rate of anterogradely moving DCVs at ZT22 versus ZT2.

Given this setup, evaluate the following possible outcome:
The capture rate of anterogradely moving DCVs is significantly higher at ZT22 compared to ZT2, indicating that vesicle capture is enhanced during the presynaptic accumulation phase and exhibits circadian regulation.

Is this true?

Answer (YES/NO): YES